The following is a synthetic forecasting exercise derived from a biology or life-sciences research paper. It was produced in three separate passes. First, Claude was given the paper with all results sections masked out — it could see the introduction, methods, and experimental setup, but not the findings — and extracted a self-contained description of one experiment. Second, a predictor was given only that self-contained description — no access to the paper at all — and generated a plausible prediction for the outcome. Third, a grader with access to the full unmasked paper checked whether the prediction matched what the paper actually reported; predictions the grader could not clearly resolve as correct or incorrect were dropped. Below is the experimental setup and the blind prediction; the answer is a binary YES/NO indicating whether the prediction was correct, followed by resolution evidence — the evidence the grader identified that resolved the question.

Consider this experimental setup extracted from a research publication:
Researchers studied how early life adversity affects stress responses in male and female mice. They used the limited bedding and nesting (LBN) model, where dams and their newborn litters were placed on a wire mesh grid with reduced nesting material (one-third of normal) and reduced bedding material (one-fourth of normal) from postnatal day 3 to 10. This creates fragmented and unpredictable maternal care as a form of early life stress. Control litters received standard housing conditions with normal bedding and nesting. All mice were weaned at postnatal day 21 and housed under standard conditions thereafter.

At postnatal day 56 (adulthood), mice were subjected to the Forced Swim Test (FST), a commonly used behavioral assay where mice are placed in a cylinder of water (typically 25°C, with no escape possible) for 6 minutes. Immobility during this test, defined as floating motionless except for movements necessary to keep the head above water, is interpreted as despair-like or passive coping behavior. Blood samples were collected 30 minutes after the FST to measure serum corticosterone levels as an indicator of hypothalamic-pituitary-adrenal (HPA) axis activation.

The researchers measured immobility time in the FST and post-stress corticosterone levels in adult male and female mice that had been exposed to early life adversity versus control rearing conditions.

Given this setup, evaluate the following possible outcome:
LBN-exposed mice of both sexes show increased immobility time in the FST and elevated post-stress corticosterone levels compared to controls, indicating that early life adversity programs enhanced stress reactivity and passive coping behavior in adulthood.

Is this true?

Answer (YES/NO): NO